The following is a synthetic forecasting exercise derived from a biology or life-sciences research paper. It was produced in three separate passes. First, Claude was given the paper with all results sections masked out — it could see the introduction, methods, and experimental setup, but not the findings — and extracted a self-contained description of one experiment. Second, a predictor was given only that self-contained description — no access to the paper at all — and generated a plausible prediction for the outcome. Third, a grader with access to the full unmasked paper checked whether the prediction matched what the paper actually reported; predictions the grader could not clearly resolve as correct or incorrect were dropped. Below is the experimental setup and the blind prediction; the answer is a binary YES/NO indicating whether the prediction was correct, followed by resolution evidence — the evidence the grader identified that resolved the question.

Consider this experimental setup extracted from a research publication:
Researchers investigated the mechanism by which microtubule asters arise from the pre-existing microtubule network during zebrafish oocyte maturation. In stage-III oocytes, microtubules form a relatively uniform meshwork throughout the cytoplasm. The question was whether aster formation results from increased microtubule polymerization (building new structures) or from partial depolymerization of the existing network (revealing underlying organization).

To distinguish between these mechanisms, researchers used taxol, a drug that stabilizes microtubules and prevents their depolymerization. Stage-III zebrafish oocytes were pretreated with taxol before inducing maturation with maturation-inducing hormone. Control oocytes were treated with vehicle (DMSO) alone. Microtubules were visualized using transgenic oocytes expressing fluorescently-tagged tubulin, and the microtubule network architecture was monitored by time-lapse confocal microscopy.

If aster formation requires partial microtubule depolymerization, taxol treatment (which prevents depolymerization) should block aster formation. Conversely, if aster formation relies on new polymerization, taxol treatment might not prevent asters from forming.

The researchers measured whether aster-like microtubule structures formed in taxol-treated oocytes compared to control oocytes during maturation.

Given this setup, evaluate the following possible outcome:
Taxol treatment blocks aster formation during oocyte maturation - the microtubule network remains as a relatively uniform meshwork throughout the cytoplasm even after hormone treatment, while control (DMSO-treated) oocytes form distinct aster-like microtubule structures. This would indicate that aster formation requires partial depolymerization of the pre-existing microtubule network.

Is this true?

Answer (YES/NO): NO